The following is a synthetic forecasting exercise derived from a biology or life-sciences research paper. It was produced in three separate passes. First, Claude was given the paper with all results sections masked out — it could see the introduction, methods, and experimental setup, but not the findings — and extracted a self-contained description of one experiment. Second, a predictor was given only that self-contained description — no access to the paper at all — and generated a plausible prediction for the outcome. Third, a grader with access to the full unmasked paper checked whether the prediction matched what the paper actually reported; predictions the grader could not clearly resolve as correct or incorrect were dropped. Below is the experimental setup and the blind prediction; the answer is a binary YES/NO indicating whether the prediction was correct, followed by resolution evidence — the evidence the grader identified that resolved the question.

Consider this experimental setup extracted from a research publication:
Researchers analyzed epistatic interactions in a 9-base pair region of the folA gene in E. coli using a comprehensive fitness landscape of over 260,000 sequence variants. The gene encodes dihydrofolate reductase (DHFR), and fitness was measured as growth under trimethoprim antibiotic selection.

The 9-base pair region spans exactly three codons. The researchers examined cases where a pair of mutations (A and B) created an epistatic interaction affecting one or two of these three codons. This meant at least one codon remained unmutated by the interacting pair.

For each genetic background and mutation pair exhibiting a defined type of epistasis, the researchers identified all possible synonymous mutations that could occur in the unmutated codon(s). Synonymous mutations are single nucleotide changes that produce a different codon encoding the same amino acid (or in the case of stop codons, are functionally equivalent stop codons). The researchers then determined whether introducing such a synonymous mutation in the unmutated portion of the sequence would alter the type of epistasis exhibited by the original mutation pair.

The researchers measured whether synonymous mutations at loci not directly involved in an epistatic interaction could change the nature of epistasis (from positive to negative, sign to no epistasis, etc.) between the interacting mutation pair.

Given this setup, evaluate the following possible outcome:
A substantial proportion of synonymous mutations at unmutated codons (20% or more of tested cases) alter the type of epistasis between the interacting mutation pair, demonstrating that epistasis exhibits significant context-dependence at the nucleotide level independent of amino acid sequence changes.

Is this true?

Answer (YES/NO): YES